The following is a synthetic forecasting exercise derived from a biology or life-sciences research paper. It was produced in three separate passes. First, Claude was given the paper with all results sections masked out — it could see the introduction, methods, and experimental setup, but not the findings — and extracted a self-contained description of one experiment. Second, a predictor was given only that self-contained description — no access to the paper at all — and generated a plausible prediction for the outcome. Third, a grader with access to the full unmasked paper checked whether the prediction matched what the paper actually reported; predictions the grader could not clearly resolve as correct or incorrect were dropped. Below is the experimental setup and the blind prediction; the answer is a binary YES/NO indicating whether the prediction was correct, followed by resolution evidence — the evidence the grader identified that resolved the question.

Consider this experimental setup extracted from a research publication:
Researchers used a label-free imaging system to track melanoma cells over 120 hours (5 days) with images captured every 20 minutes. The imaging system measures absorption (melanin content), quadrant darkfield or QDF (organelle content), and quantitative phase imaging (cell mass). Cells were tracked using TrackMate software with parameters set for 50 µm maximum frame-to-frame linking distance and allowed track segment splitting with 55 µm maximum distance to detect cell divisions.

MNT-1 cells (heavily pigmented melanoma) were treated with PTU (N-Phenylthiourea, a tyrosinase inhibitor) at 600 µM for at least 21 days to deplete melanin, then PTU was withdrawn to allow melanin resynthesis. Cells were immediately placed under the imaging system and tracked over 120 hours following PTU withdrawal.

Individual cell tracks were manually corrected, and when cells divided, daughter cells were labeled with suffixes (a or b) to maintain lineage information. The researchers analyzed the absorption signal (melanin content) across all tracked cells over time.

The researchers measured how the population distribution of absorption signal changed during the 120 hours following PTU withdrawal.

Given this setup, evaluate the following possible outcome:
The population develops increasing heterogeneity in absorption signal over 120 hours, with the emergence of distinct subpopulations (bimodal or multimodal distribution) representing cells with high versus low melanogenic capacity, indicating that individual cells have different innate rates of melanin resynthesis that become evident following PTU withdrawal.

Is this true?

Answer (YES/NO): NO